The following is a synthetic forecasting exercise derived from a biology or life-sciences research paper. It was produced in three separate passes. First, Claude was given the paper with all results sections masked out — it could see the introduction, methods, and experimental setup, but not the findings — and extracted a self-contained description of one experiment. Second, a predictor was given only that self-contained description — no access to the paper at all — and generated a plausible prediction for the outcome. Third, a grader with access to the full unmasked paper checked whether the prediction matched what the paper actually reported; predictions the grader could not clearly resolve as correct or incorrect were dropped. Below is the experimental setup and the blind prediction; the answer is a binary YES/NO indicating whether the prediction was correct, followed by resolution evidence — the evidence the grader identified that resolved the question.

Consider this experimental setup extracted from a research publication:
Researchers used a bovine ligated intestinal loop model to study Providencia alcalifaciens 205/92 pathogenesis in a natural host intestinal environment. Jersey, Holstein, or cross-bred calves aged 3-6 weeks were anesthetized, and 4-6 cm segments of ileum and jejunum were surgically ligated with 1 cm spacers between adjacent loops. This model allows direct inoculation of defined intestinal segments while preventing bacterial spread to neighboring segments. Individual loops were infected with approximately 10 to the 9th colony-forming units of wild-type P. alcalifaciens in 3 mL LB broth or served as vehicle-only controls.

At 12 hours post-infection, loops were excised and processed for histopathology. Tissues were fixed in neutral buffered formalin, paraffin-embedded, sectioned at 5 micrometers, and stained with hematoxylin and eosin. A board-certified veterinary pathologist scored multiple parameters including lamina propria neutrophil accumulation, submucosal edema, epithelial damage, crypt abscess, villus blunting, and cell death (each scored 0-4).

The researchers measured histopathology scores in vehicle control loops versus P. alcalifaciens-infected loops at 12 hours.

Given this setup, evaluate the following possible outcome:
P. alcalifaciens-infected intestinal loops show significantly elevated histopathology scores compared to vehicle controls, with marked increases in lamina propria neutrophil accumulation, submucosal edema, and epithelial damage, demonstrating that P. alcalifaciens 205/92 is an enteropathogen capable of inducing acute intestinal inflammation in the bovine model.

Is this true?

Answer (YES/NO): NO